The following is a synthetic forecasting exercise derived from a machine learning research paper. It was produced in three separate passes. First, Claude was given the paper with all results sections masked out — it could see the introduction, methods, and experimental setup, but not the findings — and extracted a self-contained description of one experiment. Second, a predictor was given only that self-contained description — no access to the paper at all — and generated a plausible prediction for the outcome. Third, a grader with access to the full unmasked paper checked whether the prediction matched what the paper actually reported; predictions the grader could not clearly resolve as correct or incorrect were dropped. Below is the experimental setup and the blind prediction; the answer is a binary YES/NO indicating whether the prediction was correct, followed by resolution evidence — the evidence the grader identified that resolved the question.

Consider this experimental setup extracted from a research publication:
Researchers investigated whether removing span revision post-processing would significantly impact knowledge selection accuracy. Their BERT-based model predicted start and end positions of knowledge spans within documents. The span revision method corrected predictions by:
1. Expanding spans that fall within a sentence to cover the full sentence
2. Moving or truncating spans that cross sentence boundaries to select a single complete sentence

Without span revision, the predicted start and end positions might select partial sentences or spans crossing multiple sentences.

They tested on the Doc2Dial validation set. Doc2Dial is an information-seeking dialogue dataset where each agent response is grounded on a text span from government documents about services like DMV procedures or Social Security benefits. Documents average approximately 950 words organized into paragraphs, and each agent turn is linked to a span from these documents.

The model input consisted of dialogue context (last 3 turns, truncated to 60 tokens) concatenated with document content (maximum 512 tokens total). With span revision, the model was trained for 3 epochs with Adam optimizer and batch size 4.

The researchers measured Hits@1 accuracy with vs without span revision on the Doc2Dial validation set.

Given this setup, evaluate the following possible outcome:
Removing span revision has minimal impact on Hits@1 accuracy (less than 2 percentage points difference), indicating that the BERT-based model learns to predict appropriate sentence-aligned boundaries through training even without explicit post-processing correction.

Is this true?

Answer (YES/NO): YES